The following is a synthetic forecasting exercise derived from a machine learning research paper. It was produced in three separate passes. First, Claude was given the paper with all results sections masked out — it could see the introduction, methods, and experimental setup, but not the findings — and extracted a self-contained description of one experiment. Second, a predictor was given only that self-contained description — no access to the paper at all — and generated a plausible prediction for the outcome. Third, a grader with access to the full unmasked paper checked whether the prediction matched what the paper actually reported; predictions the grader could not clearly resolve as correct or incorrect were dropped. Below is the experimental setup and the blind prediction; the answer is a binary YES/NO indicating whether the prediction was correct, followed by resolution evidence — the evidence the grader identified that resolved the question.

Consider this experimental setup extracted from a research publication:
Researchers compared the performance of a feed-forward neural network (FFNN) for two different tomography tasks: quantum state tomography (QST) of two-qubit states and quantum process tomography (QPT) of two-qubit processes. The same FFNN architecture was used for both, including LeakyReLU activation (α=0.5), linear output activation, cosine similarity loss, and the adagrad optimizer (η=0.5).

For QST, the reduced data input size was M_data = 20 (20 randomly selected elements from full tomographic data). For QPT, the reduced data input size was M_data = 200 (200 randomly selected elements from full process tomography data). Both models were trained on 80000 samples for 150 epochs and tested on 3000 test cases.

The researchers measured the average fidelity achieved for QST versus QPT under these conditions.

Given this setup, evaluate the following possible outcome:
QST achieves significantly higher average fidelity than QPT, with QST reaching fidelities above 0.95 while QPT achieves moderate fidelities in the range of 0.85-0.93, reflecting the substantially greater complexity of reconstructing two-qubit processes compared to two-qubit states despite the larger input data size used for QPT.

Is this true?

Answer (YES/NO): NO